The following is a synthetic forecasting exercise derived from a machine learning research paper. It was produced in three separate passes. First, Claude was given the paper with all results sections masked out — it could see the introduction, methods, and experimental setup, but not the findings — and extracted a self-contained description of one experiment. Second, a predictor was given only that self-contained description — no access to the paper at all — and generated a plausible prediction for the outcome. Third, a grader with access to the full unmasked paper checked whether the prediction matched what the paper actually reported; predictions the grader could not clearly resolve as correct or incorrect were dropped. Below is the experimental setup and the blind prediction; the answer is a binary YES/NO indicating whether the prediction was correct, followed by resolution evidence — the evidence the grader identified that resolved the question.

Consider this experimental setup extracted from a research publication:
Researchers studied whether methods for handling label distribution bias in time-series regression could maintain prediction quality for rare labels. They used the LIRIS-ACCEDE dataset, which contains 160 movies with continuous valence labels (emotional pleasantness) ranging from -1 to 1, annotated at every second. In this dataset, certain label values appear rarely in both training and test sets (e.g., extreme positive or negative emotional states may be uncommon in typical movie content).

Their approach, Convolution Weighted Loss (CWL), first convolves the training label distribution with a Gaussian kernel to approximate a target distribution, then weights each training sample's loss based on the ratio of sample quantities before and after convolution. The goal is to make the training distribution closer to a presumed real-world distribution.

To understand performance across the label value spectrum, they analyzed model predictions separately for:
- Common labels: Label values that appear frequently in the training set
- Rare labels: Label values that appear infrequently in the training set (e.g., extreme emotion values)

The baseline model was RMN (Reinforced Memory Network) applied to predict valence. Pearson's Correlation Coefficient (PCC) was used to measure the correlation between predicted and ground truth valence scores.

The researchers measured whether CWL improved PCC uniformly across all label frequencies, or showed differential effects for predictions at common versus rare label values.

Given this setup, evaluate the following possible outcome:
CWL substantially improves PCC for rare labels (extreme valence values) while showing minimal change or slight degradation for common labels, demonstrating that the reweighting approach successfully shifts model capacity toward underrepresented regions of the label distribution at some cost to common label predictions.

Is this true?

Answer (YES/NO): NO